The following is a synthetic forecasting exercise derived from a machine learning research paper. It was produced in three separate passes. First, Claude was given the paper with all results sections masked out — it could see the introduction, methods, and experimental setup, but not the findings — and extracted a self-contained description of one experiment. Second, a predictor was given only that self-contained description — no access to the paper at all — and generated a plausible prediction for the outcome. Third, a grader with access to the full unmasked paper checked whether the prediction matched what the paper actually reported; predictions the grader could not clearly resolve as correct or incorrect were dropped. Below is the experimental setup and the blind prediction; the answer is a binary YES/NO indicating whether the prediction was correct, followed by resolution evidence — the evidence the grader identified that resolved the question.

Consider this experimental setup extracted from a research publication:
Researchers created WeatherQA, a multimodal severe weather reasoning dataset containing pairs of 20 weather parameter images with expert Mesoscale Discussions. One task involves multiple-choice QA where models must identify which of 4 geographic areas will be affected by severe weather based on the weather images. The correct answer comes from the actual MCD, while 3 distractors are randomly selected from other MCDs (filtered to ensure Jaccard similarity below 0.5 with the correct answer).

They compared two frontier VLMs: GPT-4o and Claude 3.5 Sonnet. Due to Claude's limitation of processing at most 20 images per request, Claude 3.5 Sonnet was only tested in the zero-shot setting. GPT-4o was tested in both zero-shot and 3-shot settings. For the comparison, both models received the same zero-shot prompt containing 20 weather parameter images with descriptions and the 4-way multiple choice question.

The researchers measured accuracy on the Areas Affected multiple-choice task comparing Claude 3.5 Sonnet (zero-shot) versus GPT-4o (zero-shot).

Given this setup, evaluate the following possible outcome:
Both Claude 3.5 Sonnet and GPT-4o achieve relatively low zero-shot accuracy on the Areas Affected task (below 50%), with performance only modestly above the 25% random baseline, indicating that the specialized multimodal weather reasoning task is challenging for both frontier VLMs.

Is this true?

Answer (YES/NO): YES